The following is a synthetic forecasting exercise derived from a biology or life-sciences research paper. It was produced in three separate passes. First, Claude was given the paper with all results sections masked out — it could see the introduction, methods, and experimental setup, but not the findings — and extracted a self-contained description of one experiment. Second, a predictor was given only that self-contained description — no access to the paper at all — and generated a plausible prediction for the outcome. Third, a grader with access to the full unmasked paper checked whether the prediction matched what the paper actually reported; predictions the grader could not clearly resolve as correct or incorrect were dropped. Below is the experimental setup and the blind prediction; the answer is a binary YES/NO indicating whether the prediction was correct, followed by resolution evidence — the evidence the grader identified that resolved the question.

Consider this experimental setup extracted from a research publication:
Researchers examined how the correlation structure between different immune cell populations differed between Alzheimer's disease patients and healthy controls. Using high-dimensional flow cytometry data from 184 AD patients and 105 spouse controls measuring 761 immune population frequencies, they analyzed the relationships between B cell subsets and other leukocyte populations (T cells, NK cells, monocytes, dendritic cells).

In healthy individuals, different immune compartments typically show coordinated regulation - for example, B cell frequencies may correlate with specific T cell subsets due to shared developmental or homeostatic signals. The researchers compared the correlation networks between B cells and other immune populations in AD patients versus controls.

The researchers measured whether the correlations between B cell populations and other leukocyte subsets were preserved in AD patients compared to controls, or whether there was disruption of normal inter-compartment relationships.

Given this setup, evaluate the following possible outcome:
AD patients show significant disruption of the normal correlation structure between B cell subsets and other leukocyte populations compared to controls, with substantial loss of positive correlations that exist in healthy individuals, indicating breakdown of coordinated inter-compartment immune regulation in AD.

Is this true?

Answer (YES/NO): NO